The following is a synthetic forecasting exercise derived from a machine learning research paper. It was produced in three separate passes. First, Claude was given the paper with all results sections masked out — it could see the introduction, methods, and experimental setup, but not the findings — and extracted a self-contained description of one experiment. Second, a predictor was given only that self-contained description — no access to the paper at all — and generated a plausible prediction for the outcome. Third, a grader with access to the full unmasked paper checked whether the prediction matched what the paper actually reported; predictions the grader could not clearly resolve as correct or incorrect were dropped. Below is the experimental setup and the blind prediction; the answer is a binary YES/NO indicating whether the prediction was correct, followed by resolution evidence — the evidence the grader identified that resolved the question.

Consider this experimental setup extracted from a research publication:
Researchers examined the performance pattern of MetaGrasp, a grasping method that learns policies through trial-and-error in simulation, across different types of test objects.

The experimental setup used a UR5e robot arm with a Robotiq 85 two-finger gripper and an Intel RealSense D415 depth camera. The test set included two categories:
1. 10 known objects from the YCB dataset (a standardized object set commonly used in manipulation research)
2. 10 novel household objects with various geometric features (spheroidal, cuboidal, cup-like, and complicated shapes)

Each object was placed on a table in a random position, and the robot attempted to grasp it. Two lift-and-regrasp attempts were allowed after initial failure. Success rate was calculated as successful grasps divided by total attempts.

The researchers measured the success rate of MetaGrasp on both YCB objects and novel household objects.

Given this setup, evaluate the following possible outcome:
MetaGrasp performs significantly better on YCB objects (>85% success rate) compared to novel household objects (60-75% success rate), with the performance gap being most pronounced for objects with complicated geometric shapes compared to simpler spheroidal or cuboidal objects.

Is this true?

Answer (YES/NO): NO